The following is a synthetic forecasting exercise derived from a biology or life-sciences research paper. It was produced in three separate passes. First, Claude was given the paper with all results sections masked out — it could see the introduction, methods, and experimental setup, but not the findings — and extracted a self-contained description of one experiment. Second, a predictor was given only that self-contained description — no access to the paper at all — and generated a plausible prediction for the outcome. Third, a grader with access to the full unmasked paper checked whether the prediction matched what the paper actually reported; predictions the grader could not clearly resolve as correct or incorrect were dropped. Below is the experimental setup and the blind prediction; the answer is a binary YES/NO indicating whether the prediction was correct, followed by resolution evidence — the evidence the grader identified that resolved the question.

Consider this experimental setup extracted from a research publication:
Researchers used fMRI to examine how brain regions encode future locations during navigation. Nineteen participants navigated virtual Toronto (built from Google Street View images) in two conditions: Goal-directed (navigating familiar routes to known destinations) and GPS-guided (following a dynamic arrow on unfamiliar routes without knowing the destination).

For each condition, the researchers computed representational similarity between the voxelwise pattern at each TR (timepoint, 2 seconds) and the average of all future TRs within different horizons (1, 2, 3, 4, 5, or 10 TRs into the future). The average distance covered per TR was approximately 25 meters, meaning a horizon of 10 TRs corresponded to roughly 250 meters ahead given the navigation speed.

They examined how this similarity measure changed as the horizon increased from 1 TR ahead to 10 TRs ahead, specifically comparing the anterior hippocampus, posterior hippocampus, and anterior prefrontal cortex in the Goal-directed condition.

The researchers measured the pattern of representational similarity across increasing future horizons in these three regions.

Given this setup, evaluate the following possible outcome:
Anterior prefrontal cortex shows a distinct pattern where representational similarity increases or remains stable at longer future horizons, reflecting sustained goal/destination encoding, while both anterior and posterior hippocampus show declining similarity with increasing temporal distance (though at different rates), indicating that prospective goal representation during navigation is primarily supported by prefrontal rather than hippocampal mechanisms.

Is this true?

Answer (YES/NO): NO